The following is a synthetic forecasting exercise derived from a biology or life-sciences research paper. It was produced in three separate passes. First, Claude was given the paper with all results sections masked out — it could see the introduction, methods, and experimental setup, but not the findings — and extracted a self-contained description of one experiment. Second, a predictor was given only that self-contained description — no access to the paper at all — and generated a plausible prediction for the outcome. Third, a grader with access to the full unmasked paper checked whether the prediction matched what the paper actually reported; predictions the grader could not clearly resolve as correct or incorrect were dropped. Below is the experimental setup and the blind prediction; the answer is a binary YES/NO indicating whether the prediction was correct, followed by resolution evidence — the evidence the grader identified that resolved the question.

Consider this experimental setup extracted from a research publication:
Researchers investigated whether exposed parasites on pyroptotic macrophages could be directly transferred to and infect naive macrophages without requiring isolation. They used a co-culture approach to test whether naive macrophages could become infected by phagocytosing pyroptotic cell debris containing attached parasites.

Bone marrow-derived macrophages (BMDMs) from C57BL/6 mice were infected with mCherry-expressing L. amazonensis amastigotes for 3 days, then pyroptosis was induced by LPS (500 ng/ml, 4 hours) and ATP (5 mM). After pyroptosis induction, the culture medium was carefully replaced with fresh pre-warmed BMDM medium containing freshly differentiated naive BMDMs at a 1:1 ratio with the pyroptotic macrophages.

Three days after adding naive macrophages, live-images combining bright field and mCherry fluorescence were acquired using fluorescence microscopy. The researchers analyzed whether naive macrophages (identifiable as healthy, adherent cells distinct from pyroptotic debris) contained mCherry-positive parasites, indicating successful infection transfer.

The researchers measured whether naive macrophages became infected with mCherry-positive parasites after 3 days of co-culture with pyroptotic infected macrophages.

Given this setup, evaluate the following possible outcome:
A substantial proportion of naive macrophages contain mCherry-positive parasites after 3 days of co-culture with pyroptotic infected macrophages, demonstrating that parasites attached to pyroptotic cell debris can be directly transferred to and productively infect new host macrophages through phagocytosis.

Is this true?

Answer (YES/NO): YES